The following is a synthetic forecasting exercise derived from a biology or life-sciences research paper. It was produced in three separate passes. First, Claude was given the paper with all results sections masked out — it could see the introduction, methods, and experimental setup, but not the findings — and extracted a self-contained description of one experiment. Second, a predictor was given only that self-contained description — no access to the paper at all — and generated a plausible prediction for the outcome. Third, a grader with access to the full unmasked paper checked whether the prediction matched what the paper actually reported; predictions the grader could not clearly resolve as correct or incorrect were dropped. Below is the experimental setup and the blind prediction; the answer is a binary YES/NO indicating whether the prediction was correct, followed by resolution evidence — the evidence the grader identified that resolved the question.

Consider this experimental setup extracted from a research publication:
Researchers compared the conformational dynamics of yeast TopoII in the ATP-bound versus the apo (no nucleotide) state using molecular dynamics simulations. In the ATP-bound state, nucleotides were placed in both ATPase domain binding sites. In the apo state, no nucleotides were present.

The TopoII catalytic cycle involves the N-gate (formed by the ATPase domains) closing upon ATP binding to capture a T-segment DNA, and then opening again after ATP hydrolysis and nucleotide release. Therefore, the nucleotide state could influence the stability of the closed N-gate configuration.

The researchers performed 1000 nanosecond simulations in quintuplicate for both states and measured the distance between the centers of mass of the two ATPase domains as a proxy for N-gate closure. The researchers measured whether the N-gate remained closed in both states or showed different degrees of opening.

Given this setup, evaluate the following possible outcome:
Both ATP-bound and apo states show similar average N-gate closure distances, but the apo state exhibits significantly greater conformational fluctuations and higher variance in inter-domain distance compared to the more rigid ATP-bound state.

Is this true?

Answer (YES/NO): NO